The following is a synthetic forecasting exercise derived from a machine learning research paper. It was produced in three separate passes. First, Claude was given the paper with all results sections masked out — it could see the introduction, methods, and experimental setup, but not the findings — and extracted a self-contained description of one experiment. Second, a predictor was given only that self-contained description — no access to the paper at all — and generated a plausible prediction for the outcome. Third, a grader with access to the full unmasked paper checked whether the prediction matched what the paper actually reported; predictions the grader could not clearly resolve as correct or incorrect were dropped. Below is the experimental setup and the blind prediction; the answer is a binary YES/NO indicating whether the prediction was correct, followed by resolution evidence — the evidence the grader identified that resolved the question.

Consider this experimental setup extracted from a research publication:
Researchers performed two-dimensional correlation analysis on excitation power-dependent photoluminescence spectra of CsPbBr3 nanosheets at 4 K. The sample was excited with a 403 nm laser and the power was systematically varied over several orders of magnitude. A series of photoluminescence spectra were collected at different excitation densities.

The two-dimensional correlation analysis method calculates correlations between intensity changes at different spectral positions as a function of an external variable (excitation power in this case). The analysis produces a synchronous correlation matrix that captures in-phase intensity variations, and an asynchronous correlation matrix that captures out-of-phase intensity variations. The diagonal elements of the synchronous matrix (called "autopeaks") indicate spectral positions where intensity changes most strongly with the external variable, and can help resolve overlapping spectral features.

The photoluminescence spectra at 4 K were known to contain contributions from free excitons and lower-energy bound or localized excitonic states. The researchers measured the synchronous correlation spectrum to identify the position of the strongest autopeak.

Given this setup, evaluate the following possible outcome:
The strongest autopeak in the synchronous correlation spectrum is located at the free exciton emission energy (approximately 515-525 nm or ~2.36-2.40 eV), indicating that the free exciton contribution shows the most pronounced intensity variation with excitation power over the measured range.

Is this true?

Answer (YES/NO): YES